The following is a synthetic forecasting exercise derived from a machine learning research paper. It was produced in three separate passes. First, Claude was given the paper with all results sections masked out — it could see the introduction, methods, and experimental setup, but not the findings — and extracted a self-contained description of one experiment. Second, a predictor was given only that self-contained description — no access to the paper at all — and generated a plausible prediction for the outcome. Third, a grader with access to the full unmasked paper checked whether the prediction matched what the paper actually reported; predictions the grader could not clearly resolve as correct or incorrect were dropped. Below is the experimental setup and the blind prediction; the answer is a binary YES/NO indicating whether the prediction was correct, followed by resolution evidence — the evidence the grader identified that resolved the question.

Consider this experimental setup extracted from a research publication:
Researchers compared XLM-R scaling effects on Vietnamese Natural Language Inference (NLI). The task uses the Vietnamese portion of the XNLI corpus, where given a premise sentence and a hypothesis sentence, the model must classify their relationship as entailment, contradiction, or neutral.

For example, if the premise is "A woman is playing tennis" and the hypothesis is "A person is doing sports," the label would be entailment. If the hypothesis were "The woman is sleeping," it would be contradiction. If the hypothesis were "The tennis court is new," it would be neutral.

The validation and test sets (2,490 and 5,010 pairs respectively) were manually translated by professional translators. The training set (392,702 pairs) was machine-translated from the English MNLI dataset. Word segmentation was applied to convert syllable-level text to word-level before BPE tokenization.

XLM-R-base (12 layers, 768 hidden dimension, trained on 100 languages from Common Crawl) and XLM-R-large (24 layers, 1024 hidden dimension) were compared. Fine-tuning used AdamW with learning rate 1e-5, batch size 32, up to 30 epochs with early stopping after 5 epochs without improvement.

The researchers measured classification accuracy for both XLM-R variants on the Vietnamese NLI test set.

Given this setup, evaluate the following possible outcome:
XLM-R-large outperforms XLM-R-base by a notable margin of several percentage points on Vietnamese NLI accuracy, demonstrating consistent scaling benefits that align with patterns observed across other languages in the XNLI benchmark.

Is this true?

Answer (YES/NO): YES